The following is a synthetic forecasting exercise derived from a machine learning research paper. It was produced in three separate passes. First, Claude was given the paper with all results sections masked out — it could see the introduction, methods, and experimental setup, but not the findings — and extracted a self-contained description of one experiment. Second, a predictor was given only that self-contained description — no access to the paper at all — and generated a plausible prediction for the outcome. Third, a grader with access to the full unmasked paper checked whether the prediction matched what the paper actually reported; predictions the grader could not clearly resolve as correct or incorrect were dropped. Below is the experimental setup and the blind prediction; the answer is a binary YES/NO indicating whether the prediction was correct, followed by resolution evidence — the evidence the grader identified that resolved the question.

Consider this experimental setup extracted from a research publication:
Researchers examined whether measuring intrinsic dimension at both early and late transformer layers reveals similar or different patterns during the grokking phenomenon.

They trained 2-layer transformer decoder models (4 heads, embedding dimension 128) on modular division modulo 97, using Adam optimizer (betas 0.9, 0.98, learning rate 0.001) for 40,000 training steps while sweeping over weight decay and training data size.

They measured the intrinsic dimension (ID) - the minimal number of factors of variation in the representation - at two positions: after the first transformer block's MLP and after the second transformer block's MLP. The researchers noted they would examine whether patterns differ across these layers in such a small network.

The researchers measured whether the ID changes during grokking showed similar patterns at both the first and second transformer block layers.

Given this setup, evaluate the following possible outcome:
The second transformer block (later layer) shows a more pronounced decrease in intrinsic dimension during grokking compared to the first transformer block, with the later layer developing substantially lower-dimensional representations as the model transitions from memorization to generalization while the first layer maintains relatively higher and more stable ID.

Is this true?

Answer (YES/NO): NO